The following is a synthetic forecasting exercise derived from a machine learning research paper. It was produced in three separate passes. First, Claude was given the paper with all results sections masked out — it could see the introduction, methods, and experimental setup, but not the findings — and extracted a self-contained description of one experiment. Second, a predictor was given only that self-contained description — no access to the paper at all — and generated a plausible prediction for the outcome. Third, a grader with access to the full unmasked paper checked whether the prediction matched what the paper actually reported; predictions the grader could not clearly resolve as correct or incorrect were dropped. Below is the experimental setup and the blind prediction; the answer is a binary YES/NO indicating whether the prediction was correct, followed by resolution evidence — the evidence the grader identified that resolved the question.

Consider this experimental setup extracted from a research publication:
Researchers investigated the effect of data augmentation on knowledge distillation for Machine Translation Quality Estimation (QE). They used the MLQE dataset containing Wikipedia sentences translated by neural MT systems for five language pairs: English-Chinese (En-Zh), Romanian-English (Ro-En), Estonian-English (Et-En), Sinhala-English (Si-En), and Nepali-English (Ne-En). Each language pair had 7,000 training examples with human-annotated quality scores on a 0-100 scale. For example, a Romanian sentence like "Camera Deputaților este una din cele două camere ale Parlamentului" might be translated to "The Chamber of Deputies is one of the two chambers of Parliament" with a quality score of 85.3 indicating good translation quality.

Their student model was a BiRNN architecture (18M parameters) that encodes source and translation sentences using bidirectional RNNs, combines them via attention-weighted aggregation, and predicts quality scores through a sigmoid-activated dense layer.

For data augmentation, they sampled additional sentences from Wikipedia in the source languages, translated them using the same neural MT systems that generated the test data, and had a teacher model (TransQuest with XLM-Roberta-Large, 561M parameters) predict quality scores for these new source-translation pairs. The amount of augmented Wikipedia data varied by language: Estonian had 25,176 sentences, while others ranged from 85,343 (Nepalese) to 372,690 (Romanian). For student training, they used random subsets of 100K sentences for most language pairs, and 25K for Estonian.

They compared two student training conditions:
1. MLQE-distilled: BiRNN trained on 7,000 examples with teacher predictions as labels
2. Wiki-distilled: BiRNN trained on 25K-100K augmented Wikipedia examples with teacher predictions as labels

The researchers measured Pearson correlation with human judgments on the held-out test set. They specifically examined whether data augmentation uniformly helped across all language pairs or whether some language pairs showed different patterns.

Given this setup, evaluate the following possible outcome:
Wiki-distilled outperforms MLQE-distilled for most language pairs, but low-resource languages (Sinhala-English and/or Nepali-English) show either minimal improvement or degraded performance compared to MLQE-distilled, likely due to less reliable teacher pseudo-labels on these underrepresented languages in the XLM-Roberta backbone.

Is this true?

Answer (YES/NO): NO